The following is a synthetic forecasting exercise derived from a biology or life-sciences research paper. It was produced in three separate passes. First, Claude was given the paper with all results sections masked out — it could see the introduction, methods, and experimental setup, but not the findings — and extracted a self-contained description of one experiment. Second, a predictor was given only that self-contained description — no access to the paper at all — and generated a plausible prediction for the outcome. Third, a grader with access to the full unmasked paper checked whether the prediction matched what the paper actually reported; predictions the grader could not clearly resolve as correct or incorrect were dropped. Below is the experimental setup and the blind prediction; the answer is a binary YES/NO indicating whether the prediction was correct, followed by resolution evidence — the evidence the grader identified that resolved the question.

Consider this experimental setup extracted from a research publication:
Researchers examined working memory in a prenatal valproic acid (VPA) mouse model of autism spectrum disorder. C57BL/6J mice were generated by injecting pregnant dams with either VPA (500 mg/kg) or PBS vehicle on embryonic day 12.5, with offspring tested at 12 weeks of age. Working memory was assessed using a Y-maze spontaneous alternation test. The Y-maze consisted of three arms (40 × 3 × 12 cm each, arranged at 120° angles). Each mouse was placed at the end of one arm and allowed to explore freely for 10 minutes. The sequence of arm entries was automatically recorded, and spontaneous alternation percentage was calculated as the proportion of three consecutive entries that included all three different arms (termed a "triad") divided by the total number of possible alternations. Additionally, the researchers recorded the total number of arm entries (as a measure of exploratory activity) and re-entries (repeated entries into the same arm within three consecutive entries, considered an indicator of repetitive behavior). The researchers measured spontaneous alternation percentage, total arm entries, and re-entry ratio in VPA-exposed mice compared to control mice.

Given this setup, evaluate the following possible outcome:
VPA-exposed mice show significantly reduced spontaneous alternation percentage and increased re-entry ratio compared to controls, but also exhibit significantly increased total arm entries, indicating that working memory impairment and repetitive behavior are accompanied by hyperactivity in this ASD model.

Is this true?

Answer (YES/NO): NO